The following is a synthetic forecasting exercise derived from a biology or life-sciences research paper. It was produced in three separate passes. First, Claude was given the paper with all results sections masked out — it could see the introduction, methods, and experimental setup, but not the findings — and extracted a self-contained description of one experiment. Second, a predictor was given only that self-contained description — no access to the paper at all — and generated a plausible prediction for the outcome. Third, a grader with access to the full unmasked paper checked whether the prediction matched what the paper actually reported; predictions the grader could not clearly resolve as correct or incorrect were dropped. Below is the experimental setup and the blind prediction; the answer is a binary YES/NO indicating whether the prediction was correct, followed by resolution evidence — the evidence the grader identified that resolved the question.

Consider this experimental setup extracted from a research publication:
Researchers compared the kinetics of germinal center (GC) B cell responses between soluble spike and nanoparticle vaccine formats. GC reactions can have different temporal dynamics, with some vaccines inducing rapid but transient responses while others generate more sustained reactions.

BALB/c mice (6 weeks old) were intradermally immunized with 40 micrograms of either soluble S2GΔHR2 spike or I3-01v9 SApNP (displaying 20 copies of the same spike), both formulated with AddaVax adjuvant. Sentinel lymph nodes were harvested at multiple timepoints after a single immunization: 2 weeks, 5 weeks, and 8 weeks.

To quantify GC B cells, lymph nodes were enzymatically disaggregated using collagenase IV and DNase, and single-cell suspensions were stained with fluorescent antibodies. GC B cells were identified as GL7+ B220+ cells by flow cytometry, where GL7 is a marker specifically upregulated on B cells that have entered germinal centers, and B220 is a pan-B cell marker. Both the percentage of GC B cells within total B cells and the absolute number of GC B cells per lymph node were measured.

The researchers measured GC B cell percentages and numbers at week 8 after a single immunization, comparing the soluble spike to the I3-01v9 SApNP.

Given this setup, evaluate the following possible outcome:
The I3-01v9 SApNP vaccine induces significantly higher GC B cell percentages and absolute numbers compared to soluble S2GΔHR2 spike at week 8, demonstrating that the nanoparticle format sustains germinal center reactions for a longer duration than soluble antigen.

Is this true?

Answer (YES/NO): YES